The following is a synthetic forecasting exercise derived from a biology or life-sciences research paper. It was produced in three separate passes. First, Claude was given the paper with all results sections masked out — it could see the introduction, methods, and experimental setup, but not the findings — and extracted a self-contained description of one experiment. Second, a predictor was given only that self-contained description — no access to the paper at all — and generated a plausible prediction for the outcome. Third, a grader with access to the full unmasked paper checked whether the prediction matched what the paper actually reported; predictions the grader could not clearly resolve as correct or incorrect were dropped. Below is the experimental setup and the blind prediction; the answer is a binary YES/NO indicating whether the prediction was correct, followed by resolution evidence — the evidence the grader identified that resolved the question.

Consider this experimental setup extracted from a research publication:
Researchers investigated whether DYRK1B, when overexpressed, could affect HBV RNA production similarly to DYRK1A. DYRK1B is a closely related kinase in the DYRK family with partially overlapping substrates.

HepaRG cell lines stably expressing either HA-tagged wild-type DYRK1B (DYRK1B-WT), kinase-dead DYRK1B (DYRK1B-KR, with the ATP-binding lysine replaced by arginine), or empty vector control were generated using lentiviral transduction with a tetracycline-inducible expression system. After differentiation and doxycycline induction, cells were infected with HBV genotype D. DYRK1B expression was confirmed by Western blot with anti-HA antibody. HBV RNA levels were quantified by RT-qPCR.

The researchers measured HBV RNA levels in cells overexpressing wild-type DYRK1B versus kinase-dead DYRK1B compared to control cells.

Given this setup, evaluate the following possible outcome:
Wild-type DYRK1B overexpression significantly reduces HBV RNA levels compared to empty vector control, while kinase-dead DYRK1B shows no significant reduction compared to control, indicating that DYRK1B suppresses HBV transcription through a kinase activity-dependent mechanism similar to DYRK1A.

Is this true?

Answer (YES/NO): NO